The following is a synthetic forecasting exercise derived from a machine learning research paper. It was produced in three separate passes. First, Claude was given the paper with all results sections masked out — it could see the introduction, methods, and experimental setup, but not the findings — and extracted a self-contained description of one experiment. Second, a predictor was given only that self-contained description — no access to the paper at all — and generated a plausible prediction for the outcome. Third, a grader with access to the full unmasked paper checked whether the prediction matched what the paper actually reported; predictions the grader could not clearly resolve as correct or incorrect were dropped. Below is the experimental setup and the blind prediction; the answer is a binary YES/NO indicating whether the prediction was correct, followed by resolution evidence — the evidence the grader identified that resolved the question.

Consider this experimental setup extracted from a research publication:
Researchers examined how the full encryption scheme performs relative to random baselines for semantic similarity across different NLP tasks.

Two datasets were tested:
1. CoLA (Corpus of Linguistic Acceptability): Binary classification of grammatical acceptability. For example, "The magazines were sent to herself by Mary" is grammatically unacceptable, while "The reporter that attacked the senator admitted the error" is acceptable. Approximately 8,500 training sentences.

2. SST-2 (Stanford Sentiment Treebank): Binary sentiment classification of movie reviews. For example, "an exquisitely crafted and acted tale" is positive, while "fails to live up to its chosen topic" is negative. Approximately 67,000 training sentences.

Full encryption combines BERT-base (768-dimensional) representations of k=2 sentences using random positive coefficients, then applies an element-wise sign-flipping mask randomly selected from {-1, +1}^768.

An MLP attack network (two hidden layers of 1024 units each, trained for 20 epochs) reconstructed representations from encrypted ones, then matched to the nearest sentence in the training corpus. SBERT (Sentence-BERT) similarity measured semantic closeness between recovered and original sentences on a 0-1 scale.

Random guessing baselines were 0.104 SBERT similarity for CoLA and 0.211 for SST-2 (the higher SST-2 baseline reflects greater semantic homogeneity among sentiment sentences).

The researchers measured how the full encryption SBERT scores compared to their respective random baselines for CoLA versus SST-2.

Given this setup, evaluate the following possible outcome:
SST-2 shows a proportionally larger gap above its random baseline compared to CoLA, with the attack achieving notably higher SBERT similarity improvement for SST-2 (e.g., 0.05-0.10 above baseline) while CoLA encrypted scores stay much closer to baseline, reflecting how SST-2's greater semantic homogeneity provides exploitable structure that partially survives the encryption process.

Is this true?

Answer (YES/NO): NO